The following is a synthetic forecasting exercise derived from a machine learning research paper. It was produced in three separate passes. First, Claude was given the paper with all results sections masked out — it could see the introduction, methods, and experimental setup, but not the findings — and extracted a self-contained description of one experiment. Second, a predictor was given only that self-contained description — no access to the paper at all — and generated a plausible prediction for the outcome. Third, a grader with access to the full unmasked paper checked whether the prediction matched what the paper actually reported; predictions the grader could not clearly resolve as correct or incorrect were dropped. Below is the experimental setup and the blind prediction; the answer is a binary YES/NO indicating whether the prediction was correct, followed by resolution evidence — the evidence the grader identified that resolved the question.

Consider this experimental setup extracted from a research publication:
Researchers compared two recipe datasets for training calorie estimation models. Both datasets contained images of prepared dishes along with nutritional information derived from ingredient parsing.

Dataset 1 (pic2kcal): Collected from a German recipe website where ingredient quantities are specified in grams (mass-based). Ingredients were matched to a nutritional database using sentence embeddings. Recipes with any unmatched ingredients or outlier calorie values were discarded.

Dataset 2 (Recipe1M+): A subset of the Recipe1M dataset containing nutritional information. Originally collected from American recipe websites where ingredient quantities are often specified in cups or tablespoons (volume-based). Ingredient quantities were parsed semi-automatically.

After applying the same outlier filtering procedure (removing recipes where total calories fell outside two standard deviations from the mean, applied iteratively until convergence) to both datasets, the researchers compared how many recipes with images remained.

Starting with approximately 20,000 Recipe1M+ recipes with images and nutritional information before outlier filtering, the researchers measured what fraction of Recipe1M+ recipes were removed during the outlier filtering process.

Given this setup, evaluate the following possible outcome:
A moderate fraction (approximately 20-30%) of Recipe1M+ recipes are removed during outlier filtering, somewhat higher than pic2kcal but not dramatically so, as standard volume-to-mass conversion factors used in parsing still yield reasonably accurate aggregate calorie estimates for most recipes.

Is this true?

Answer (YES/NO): NO